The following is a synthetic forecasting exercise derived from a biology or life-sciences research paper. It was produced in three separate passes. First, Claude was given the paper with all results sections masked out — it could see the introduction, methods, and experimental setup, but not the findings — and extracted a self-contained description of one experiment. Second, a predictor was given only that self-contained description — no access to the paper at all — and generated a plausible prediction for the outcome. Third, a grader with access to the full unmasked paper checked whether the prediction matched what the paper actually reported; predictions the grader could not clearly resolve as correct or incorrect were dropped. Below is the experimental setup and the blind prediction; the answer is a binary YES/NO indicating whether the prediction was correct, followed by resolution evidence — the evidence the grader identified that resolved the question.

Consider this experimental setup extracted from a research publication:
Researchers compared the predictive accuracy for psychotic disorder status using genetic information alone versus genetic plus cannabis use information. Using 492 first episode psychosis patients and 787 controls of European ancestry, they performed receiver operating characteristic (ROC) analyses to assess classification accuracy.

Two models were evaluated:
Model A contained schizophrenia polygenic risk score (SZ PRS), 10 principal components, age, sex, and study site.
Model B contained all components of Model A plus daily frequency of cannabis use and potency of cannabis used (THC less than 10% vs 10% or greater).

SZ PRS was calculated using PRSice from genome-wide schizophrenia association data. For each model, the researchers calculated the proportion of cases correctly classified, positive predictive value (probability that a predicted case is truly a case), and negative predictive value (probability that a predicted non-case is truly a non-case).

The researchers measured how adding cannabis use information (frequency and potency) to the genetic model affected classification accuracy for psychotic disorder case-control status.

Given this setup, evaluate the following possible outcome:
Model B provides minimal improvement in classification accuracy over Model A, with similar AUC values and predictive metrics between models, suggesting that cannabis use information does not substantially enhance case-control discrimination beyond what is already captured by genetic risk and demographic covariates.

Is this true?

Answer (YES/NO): NO